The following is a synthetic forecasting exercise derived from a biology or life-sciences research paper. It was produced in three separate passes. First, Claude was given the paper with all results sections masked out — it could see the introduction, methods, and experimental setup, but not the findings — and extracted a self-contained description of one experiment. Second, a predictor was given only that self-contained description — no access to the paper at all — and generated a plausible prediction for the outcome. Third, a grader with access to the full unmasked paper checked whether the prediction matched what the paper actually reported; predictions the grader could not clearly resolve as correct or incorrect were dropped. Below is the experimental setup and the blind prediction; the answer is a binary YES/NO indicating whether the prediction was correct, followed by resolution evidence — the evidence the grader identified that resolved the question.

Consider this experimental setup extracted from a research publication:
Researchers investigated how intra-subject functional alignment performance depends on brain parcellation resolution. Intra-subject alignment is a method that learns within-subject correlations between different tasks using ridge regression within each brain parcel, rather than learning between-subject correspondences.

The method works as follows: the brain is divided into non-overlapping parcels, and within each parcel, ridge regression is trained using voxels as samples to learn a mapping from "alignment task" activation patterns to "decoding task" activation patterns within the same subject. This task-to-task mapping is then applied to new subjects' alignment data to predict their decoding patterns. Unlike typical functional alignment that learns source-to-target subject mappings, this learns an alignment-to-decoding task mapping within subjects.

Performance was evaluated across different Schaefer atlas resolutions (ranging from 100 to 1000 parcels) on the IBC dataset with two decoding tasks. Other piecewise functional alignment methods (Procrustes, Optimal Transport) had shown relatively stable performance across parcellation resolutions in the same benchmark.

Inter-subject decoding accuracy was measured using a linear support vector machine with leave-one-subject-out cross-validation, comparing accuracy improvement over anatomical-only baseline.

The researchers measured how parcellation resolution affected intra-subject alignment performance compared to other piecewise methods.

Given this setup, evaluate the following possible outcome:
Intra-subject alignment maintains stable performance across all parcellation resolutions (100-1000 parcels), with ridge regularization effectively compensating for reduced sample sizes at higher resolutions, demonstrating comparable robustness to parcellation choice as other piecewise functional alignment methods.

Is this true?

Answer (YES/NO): NO